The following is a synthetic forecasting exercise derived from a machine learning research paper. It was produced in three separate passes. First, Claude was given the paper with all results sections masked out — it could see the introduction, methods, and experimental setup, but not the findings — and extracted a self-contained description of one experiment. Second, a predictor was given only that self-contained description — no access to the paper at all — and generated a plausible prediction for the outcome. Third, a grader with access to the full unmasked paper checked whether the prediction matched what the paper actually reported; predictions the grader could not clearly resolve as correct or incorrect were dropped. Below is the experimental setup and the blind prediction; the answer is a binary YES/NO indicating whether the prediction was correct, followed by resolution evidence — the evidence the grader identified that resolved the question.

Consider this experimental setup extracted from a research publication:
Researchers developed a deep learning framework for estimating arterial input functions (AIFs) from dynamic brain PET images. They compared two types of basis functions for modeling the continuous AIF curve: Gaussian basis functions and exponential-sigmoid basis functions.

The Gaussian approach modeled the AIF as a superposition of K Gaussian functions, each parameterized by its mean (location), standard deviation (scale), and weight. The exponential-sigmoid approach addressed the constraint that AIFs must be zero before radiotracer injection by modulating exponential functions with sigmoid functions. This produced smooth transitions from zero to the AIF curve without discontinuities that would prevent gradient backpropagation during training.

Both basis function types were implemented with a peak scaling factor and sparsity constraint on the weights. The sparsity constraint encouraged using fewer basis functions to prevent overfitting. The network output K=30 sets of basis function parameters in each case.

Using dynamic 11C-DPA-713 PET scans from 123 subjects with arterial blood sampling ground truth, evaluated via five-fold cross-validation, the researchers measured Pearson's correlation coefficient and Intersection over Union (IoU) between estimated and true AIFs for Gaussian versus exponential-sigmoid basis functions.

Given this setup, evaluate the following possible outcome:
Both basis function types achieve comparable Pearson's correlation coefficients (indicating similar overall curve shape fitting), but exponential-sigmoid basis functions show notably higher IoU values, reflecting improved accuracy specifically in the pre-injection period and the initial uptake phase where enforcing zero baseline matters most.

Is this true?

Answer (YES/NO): NO